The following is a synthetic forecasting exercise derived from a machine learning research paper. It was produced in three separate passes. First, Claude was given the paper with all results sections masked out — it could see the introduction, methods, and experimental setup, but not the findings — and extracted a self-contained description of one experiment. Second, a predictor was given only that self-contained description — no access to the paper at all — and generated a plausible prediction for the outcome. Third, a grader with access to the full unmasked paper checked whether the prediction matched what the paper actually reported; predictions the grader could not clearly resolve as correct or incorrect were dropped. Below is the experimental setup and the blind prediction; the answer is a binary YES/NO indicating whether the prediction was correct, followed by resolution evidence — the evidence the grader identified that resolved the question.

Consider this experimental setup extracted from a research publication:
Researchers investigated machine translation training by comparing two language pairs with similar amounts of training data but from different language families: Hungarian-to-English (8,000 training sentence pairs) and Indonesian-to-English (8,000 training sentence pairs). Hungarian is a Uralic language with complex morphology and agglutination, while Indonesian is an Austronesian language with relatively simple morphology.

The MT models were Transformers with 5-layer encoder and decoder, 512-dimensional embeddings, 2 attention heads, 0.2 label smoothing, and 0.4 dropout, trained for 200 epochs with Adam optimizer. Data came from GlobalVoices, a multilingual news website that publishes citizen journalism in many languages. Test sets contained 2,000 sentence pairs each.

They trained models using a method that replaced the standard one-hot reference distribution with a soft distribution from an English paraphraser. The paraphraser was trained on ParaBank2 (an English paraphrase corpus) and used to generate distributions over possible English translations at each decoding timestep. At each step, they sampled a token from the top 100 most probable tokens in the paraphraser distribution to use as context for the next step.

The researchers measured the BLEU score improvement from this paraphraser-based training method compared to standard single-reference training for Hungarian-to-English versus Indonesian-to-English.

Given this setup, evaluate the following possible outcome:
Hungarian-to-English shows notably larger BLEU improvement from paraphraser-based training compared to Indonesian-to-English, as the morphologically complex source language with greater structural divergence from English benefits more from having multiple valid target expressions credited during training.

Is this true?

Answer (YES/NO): NO